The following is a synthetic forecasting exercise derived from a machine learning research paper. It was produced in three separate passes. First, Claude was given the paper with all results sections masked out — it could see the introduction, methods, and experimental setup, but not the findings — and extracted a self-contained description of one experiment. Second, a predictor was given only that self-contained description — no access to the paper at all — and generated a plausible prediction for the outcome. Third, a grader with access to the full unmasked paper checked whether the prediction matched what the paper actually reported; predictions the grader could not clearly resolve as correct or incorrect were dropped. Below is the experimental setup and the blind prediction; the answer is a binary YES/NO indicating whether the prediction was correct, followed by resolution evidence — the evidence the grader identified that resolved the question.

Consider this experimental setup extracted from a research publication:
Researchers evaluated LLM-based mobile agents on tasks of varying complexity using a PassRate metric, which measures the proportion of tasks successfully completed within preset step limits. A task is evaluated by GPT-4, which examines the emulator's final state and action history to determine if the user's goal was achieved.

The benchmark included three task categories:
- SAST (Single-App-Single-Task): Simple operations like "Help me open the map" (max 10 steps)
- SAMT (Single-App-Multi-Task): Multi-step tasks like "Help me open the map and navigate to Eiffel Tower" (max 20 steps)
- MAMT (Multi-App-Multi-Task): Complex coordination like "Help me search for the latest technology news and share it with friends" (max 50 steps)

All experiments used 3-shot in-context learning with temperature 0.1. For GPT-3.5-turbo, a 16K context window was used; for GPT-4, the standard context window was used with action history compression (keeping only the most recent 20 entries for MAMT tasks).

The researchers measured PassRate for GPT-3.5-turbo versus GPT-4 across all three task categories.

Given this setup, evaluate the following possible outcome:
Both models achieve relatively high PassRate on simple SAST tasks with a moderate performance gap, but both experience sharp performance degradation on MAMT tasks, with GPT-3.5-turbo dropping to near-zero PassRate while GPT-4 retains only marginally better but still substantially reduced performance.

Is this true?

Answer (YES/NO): NO